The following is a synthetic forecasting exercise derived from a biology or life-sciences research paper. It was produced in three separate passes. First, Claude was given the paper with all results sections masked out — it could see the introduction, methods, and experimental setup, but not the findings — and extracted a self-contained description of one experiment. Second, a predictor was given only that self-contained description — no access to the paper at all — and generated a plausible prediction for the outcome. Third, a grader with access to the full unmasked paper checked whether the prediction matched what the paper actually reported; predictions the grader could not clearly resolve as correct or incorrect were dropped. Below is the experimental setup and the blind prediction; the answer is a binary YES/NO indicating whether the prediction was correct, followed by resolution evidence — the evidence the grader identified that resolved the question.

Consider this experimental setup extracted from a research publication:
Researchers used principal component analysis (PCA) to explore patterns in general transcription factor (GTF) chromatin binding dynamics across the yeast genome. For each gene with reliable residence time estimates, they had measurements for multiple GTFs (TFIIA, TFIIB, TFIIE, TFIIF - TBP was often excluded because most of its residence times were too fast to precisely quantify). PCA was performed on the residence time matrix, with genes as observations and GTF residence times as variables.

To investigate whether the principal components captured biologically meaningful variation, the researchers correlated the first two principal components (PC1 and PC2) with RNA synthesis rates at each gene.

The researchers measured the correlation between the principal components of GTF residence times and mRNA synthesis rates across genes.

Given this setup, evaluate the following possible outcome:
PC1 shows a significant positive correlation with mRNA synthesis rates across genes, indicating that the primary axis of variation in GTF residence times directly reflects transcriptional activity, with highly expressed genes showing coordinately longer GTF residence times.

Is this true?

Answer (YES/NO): NO